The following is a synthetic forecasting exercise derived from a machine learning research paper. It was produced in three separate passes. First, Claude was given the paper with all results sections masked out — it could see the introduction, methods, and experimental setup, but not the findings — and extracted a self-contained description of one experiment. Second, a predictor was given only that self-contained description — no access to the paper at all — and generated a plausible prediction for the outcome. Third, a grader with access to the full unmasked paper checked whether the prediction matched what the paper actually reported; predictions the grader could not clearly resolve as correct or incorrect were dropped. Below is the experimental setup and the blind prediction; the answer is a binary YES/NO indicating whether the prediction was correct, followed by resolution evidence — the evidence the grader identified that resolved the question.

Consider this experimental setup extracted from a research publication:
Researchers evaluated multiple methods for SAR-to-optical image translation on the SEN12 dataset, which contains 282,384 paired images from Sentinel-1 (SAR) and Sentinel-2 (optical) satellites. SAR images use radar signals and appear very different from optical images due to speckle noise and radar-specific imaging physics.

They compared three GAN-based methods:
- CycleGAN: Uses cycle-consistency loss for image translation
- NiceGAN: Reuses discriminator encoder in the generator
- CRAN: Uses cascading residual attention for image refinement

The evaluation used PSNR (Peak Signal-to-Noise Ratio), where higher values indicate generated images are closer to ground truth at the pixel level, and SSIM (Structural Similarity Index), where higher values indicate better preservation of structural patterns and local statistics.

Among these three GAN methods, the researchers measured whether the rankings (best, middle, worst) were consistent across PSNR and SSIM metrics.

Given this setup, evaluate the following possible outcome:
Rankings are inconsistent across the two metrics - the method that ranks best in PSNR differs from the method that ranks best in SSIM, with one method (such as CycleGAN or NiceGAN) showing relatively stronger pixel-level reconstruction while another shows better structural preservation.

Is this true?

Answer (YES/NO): NO